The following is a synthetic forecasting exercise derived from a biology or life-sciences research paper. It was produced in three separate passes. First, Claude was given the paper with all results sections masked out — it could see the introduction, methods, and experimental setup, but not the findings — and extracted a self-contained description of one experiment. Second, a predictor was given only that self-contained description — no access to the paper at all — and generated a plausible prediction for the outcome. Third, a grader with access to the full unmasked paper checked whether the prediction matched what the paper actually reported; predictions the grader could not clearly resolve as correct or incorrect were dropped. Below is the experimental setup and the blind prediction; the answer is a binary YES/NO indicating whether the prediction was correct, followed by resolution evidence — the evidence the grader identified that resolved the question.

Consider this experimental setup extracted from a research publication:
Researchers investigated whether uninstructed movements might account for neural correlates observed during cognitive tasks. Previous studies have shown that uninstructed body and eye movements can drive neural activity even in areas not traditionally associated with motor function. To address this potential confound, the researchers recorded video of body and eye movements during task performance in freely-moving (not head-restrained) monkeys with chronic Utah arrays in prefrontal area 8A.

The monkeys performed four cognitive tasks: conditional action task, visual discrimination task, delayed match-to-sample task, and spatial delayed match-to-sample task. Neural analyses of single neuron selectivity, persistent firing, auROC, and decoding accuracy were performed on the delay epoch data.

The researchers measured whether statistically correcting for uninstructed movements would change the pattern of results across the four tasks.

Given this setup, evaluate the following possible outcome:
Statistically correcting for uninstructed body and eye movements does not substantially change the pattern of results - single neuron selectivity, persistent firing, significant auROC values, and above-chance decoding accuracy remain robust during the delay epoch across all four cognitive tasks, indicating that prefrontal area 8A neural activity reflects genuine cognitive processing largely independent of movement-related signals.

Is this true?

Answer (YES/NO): NO